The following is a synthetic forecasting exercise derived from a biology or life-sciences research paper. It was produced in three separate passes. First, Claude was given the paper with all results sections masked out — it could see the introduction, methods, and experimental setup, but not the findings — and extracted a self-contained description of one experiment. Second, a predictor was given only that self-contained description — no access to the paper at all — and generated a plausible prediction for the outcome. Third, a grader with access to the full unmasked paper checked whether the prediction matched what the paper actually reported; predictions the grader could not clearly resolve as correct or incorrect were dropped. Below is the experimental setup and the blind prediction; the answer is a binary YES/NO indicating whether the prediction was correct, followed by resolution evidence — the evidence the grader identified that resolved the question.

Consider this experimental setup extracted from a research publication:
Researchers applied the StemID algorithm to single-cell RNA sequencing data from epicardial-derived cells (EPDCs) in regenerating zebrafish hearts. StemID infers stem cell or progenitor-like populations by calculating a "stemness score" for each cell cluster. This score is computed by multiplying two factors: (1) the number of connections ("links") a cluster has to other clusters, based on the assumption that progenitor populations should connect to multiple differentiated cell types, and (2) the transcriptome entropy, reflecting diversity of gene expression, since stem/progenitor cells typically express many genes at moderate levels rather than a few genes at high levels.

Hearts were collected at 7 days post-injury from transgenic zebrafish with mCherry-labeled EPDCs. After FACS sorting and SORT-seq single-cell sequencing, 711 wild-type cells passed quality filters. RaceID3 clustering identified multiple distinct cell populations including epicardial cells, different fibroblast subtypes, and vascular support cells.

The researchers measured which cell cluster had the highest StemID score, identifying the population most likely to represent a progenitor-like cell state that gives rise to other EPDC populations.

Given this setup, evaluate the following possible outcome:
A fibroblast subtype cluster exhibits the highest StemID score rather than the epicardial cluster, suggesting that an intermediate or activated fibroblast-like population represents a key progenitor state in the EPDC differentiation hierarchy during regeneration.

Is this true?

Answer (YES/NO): NO